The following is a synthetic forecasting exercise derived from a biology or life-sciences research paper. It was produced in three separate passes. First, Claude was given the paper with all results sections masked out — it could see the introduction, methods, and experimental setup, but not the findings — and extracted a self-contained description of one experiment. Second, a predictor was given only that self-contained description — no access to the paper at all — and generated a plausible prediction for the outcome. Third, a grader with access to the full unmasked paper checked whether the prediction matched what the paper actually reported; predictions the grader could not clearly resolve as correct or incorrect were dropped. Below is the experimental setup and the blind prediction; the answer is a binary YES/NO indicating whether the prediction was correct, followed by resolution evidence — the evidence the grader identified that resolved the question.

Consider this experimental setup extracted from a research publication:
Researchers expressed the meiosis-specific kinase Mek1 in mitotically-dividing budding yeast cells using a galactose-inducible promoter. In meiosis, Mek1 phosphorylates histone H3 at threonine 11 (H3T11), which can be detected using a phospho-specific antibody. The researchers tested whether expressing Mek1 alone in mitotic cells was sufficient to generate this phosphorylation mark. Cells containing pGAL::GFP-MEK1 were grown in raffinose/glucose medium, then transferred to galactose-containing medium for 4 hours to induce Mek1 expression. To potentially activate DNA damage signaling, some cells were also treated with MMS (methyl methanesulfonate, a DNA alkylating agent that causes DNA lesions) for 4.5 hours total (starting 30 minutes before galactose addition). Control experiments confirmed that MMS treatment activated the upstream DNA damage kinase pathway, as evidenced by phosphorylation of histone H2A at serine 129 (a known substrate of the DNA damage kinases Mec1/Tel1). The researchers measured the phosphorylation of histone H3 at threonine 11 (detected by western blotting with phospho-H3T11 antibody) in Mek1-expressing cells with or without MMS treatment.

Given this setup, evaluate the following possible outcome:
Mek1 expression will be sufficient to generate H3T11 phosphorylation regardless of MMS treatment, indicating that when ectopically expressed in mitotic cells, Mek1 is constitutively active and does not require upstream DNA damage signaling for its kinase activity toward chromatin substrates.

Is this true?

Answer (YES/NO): NO